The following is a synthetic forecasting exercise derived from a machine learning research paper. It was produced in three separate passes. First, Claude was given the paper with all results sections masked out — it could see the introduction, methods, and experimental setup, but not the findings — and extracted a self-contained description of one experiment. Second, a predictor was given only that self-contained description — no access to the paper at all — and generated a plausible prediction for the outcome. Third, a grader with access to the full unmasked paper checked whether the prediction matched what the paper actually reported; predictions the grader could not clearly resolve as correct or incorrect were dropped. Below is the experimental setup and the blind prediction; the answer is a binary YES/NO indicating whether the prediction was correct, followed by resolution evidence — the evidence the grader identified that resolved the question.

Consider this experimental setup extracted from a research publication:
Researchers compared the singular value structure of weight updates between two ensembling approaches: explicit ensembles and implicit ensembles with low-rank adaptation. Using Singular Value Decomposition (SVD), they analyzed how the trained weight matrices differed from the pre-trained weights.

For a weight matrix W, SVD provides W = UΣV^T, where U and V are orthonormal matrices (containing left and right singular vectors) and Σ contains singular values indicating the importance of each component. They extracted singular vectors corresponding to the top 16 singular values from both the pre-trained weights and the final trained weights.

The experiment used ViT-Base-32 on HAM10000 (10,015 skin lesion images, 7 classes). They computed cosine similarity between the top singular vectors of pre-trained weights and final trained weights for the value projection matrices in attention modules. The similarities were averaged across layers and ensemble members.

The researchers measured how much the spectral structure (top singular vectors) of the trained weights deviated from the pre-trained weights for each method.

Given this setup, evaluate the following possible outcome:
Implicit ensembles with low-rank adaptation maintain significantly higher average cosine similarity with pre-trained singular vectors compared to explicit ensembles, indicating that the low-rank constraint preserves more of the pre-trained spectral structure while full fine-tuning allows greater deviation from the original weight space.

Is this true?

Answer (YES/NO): NO